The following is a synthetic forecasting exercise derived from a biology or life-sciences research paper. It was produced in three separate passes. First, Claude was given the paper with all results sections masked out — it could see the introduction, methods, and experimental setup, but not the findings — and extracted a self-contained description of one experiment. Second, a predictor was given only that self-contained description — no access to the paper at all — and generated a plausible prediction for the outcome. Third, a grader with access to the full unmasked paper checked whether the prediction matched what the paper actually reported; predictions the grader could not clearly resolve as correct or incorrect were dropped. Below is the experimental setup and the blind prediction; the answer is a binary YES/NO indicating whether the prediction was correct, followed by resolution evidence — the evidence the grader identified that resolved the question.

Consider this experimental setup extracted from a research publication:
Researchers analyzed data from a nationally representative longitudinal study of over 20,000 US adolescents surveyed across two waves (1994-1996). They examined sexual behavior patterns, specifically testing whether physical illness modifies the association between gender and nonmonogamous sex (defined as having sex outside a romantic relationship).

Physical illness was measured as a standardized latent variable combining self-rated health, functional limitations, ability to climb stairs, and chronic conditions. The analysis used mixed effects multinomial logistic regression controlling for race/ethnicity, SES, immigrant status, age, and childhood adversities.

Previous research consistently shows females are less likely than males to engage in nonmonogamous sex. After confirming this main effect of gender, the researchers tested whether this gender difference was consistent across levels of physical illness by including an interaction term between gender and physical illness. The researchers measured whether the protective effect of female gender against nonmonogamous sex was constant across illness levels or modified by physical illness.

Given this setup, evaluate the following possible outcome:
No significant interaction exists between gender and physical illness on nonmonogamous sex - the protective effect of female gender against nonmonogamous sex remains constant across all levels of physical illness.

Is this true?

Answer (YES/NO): NO